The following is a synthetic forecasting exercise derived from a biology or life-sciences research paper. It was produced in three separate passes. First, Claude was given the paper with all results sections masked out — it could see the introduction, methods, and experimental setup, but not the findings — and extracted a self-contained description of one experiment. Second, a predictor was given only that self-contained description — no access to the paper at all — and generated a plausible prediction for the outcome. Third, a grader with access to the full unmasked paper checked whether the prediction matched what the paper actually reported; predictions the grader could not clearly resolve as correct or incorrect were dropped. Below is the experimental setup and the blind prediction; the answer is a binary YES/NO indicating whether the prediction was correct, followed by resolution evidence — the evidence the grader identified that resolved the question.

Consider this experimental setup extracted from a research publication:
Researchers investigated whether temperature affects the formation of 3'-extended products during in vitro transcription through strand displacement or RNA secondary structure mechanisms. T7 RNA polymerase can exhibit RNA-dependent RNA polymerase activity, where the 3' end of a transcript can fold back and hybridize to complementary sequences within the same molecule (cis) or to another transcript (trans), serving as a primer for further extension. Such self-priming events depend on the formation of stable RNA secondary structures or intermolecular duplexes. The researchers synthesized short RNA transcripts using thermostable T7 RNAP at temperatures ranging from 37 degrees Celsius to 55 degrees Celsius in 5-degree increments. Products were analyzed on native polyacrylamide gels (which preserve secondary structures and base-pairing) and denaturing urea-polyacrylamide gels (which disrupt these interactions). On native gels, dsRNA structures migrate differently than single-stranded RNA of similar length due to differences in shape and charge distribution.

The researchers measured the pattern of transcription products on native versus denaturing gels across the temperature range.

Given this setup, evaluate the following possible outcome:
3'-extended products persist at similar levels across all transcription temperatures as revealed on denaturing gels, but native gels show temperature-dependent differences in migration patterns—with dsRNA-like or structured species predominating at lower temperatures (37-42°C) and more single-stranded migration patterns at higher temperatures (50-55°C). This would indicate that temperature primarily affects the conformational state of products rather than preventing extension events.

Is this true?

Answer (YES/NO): NO